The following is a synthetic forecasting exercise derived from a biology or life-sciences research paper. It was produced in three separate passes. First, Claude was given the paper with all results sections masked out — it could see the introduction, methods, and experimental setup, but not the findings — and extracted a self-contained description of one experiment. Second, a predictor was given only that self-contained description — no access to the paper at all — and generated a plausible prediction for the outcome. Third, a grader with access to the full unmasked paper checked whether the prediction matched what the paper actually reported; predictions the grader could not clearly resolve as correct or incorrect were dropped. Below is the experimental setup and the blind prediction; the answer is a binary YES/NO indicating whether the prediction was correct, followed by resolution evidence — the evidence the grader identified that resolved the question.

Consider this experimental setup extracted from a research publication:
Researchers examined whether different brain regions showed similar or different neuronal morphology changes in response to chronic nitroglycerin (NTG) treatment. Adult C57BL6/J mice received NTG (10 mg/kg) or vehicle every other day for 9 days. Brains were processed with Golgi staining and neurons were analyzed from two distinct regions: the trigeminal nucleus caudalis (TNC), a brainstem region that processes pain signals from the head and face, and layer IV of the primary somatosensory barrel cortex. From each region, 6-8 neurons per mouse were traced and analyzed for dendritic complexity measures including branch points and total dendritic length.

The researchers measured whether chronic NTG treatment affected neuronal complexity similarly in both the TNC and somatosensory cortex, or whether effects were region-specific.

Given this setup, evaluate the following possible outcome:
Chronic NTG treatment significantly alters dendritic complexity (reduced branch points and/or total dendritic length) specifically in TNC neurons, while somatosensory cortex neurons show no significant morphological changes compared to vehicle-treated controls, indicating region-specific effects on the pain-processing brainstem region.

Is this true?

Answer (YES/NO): NO